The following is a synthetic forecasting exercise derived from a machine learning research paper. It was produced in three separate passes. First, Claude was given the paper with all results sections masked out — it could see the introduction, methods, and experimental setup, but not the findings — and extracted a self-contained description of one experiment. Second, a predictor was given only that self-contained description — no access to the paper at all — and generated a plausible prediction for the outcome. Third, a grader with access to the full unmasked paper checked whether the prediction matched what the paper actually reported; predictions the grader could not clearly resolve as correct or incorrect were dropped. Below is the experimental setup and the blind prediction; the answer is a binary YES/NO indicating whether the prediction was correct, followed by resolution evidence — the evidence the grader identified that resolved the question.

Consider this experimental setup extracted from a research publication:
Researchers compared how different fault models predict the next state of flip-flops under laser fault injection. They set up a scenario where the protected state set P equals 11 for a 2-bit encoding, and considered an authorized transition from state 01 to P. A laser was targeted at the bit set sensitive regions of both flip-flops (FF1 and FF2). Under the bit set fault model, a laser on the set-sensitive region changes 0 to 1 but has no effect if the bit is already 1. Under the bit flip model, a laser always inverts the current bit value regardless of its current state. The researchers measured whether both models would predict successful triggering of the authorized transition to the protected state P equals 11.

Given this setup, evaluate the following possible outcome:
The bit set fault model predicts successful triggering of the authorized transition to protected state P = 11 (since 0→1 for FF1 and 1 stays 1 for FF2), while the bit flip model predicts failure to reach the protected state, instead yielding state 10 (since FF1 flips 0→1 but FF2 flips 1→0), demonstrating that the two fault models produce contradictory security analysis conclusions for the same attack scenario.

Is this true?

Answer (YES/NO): YES